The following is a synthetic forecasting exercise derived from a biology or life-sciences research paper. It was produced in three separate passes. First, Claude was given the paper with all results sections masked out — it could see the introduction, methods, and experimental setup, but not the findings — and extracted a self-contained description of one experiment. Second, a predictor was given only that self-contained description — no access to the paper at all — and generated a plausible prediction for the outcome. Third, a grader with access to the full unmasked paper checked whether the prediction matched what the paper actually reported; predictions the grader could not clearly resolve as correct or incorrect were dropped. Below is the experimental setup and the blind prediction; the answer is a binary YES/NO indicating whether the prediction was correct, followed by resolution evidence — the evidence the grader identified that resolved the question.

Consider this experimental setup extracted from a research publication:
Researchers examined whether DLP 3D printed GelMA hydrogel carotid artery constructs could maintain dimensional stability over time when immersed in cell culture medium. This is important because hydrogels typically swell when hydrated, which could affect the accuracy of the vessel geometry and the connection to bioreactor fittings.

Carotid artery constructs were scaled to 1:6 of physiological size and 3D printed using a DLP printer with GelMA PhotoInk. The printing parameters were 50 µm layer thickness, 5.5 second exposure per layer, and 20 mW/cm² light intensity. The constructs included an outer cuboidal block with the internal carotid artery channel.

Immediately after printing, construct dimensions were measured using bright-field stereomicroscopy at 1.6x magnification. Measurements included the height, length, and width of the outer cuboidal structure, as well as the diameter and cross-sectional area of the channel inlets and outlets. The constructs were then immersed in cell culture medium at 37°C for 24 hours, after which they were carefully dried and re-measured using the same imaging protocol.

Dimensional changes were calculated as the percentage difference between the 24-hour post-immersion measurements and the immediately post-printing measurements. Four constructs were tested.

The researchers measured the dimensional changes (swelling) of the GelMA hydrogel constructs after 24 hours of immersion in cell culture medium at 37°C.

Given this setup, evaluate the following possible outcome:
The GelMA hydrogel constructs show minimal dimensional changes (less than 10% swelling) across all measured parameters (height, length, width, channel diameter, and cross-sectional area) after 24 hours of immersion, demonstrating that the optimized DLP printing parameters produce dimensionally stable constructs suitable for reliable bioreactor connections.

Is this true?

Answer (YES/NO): NO